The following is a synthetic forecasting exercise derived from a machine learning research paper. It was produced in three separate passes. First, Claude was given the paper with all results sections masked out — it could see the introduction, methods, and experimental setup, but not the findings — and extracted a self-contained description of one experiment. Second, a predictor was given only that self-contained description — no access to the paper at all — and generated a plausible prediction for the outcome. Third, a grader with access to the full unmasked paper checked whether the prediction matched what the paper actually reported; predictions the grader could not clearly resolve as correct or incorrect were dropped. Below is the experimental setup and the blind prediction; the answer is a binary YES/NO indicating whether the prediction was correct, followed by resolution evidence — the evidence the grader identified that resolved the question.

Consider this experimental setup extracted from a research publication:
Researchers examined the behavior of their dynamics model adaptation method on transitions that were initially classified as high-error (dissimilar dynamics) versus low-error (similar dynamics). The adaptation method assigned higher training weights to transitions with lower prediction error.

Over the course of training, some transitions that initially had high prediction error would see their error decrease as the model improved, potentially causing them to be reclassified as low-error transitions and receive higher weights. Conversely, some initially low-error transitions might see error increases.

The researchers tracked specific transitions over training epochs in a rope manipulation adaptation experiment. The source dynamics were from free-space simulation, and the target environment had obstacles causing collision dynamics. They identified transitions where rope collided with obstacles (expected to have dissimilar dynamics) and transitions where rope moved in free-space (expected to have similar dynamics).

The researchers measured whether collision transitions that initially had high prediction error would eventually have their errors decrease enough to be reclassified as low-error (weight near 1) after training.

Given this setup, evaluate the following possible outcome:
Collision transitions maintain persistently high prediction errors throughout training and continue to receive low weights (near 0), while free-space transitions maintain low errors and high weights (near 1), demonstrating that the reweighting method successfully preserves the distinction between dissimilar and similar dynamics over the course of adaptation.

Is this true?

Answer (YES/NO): YES